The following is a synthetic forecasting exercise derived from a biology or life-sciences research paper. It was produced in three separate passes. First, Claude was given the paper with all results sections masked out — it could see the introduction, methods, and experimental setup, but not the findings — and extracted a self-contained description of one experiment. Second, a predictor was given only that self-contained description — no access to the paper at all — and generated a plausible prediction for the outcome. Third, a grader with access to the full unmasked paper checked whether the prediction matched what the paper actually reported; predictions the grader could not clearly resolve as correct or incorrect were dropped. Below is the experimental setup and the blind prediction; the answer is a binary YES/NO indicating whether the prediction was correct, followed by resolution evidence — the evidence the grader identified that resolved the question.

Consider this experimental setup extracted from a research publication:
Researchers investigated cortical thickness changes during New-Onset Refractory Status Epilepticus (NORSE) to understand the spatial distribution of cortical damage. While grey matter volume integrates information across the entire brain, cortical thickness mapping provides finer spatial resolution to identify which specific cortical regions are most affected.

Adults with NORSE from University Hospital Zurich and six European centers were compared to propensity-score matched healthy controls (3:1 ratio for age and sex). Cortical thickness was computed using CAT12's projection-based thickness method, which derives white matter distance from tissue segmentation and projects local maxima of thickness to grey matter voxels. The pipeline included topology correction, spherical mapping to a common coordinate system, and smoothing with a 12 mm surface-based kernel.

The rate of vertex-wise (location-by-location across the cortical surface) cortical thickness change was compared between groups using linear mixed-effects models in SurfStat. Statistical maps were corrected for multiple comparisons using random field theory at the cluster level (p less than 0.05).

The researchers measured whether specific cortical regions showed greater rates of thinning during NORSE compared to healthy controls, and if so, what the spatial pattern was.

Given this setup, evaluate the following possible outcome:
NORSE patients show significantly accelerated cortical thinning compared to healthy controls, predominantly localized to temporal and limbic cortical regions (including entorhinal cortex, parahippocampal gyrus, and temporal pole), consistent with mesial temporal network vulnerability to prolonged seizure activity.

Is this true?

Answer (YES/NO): NO